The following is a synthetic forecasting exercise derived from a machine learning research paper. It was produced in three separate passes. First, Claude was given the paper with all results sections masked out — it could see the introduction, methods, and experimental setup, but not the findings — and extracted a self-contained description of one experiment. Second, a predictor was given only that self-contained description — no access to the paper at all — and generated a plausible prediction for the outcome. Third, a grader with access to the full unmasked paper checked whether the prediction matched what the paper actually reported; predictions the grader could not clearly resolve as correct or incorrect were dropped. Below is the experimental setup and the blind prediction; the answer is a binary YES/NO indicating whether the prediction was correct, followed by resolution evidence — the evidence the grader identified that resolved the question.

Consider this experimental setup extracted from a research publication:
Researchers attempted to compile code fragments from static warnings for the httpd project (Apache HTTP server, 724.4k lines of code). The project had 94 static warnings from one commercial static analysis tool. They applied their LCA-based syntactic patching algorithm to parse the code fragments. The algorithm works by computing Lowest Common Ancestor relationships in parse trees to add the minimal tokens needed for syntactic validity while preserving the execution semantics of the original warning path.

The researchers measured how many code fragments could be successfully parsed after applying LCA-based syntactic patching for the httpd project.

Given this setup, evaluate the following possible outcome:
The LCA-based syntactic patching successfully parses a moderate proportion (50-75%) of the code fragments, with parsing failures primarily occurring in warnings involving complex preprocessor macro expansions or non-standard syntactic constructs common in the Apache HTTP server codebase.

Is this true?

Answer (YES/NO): NO